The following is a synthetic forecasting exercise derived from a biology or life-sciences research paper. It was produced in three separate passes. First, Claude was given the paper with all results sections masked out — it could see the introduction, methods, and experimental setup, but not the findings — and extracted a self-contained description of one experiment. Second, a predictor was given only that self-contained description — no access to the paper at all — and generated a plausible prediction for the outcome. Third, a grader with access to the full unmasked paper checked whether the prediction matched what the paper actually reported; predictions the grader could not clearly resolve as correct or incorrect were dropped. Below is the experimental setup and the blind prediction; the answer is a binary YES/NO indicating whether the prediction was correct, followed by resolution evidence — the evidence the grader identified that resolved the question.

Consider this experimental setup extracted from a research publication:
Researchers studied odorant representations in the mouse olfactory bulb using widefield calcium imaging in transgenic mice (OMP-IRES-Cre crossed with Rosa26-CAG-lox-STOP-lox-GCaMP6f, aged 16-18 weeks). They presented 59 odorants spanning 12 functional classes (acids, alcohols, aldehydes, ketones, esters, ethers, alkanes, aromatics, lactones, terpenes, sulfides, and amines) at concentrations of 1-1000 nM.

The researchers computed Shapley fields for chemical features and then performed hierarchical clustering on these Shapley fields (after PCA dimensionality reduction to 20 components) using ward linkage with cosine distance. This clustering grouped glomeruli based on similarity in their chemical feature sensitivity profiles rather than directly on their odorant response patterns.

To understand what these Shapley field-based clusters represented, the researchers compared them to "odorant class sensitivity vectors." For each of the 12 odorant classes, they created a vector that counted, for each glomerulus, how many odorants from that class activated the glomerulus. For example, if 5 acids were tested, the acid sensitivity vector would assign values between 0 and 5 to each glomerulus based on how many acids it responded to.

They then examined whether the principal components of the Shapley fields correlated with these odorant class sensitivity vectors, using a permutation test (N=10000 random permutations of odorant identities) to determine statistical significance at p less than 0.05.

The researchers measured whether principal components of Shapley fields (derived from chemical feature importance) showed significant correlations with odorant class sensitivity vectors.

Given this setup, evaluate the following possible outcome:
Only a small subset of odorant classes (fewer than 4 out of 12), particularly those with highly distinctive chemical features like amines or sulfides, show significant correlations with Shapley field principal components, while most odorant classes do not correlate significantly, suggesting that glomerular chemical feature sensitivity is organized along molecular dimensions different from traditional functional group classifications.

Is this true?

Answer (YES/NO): NO